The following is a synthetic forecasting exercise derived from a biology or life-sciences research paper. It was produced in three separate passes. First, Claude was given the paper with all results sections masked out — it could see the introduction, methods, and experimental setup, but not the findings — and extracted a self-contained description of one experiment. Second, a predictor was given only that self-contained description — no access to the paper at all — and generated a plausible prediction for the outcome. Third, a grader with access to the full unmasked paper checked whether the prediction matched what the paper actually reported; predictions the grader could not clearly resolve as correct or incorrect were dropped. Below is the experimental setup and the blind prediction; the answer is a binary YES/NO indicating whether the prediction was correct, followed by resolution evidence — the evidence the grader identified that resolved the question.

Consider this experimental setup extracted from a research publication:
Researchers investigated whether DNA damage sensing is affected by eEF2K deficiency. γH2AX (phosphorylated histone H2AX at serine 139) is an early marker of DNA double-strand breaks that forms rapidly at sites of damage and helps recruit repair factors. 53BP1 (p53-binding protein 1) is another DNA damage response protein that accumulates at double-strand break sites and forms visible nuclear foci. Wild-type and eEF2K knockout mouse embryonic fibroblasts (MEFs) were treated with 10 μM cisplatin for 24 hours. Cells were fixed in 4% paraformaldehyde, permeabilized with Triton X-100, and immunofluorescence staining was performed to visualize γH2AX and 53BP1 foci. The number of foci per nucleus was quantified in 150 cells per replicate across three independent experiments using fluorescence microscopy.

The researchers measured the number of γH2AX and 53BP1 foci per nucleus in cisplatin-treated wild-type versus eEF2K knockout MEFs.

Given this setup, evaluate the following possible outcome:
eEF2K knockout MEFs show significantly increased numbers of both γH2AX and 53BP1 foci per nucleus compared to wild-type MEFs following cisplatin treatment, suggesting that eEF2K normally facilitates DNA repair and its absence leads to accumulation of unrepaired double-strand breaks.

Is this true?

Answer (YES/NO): NO